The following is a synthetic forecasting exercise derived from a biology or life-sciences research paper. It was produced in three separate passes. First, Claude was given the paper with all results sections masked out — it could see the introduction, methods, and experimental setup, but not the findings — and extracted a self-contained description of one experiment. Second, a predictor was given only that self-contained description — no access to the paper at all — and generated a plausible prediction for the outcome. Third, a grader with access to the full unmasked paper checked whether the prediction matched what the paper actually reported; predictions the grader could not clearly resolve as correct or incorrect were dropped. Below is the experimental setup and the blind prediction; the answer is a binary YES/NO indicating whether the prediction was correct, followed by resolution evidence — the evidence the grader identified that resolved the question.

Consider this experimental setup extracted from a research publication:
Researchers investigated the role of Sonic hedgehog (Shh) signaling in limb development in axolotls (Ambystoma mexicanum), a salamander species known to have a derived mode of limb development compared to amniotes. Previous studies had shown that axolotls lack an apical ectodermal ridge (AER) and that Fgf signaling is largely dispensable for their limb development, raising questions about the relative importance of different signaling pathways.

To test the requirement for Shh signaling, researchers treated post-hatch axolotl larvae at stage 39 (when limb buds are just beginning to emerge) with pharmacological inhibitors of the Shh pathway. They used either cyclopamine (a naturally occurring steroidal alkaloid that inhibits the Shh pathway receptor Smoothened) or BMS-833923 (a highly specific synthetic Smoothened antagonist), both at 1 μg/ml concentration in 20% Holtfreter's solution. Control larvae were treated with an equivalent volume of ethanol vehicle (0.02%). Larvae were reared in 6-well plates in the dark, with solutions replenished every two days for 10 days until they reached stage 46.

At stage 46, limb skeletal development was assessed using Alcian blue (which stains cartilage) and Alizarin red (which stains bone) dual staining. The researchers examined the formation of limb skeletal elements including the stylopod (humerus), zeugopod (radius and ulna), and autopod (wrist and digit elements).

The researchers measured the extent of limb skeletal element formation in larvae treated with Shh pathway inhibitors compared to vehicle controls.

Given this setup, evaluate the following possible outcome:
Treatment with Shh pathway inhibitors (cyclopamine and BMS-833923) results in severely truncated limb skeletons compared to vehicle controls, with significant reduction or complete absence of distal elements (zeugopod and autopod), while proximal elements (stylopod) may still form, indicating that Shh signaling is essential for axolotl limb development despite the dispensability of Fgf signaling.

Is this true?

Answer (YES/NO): NO